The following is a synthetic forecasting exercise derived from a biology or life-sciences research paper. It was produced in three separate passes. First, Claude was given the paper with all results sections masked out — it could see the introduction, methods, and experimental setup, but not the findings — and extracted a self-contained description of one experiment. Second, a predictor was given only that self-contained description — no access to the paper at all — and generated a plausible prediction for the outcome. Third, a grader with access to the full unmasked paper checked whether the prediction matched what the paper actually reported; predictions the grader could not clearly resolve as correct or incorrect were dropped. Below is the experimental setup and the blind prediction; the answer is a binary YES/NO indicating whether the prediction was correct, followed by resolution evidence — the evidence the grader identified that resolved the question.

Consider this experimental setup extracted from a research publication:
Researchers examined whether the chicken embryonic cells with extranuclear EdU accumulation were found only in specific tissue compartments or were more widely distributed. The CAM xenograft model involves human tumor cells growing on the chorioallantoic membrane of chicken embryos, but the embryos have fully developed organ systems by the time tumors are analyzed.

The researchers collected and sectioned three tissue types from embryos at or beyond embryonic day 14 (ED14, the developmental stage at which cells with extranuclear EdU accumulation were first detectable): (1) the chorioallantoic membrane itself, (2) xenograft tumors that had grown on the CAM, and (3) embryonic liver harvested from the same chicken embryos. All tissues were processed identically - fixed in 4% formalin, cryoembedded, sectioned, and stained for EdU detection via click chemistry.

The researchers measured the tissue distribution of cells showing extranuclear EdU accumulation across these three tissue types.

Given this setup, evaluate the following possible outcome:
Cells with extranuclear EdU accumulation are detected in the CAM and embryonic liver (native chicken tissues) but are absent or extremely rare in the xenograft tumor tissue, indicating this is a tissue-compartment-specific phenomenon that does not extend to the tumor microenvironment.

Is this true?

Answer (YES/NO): NO